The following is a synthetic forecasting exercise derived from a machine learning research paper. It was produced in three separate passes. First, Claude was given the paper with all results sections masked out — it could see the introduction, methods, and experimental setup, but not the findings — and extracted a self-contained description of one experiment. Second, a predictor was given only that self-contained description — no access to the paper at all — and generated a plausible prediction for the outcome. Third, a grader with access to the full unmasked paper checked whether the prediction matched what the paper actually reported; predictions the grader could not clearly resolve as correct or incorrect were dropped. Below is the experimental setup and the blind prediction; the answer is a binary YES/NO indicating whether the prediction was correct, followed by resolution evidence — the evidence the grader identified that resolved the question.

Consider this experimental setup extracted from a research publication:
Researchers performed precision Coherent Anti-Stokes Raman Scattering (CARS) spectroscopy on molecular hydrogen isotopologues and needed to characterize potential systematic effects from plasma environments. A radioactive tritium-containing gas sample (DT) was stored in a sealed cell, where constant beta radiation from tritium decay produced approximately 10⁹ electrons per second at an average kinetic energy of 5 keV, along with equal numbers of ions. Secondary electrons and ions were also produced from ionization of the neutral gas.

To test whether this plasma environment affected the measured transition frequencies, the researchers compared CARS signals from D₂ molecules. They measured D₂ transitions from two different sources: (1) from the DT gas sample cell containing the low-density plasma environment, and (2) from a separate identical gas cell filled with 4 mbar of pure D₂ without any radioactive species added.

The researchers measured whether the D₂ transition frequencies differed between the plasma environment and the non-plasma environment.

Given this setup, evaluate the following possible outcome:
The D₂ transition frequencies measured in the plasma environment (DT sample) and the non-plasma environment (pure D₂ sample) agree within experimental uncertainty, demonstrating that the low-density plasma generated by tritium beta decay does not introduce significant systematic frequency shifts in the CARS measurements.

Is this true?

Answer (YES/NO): YES